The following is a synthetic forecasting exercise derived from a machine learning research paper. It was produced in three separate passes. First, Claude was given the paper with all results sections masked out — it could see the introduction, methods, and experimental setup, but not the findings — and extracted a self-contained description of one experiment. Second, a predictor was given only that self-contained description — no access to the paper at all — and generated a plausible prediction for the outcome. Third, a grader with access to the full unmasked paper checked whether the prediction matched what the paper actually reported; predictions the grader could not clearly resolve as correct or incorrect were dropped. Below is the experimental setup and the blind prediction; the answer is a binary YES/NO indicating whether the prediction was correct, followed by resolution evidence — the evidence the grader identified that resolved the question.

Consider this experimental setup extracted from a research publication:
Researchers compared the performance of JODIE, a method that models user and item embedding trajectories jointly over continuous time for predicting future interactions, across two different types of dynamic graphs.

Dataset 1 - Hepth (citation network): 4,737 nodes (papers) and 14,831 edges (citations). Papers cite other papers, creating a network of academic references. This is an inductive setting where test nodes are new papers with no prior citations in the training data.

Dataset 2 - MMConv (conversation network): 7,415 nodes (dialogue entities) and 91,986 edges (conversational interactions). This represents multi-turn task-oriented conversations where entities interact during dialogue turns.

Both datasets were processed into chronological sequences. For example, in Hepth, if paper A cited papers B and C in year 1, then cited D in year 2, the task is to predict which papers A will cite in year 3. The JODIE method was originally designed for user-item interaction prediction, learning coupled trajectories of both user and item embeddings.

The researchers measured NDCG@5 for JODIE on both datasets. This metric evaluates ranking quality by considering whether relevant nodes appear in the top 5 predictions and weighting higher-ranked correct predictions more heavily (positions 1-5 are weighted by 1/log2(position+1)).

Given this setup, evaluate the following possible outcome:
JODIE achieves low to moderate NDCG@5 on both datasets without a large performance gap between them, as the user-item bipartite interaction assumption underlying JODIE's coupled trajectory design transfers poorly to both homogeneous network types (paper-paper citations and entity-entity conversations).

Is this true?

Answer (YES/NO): YES